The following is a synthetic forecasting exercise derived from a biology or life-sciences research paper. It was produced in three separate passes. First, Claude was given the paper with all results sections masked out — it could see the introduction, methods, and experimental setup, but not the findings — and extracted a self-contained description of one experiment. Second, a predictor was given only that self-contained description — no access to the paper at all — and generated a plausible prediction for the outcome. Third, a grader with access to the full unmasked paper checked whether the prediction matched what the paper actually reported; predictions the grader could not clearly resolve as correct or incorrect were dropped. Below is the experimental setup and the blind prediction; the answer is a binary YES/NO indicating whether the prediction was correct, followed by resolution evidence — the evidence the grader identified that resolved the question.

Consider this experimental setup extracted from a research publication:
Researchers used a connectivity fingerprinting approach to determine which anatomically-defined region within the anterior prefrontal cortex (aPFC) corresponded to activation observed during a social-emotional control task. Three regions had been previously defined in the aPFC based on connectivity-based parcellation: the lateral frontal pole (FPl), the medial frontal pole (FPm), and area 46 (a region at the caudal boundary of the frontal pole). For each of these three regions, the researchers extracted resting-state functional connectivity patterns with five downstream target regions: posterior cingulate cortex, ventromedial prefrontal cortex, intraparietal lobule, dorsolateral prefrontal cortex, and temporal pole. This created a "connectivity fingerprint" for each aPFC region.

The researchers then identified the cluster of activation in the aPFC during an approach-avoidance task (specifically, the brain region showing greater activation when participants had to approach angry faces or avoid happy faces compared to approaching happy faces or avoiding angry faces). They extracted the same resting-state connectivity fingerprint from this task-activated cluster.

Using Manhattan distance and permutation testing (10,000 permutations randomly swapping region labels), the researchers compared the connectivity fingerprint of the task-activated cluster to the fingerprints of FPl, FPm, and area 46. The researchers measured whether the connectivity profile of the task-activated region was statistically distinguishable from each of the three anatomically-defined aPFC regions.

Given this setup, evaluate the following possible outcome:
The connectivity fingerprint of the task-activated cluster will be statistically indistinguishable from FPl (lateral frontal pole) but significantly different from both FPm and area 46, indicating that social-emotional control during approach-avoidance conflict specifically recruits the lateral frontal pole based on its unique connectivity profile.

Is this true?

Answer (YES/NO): YES